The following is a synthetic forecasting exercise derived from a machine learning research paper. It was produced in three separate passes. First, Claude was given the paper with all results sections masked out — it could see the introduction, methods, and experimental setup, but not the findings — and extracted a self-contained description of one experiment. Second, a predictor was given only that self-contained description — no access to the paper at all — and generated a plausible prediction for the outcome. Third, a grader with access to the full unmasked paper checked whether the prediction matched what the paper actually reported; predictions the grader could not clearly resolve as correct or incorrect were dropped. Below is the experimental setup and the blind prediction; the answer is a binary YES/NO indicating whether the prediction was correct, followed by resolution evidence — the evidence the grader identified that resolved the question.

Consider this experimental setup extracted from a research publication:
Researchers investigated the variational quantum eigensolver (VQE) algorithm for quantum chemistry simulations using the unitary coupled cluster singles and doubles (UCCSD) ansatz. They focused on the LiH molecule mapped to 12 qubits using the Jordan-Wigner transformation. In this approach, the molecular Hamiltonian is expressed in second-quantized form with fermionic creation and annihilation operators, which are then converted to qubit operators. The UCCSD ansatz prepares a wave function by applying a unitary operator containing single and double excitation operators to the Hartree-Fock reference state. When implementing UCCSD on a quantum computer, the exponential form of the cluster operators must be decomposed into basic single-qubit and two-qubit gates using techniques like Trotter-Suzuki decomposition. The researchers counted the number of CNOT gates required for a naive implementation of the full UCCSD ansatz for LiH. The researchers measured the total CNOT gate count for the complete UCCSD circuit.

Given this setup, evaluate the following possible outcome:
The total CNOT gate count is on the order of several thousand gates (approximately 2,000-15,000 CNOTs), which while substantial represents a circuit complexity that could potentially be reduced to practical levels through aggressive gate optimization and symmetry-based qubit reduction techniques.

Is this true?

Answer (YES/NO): NO